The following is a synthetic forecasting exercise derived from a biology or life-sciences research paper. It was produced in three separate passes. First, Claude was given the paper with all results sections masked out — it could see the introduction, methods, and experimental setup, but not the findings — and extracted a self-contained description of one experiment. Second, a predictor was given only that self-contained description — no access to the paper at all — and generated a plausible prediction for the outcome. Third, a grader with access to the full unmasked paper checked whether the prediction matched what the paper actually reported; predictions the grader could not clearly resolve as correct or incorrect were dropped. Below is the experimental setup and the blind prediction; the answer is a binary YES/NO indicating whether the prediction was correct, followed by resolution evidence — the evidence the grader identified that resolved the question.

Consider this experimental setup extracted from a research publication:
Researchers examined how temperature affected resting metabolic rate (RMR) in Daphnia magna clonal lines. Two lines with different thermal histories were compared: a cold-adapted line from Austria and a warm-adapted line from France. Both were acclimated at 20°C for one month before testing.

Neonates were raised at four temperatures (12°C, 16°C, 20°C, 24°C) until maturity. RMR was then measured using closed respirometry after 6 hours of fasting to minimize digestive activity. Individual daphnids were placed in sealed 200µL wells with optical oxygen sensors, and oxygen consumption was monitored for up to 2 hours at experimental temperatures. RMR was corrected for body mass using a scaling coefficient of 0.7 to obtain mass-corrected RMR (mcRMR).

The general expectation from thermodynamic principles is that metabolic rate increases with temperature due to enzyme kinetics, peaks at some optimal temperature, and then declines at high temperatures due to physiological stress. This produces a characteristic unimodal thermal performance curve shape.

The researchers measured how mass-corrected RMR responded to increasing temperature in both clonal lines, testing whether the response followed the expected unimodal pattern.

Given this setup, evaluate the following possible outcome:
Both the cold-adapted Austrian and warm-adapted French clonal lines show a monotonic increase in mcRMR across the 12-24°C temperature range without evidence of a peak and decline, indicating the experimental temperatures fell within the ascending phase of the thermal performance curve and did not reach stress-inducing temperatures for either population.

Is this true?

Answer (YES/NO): NO